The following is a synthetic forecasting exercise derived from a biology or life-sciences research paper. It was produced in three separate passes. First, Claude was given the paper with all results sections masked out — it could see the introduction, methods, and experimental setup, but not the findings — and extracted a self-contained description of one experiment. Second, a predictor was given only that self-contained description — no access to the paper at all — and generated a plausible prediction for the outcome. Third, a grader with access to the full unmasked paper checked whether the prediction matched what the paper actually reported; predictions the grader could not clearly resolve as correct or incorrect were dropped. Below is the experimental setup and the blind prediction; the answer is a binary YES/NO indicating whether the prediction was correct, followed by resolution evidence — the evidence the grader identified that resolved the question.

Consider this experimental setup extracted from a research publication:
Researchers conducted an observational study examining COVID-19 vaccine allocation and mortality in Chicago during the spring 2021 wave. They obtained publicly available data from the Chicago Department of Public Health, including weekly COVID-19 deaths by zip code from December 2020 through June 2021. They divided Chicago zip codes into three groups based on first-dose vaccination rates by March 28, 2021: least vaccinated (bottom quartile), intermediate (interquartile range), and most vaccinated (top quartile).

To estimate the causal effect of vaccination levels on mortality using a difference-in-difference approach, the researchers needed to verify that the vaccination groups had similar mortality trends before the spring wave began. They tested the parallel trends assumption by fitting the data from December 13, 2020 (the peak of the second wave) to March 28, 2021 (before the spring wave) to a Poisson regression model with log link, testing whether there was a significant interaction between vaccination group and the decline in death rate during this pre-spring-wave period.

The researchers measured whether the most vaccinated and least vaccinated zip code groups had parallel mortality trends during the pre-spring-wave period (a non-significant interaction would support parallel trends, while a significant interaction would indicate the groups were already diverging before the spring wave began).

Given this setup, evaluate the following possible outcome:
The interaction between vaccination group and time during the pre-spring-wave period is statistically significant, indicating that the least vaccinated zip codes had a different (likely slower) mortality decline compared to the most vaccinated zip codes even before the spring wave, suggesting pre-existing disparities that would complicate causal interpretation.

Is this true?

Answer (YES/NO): NO